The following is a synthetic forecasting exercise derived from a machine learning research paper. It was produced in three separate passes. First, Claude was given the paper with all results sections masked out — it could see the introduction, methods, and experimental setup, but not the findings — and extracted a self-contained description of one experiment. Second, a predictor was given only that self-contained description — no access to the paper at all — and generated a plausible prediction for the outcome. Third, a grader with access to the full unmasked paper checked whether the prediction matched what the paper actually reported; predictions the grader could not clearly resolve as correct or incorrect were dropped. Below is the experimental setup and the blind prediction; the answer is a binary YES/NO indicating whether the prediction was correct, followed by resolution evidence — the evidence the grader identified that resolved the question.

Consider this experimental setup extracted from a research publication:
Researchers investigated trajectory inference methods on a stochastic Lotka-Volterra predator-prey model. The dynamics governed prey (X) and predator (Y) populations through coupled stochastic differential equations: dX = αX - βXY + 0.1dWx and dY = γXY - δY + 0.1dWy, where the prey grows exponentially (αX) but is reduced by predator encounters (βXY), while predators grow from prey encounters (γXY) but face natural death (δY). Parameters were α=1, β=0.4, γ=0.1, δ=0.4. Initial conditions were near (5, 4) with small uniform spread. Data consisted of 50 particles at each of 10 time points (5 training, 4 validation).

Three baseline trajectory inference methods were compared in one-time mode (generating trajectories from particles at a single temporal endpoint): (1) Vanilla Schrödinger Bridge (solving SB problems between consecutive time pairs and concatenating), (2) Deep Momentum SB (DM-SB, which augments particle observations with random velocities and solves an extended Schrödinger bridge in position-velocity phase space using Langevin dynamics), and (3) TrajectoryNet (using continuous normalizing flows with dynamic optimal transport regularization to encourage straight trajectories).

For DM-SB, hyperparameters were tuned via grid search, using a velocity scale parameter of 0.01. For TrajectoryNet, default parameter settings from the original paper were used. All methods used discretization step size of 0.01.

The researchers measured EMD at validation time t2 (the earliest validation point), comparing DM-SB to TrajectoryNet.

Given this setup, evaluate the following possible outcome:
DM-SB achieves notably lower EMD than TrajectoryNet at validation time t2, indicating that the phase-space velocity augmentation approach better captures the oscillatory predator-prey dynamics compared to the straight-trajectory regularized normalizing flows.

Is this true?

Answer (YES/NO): YES